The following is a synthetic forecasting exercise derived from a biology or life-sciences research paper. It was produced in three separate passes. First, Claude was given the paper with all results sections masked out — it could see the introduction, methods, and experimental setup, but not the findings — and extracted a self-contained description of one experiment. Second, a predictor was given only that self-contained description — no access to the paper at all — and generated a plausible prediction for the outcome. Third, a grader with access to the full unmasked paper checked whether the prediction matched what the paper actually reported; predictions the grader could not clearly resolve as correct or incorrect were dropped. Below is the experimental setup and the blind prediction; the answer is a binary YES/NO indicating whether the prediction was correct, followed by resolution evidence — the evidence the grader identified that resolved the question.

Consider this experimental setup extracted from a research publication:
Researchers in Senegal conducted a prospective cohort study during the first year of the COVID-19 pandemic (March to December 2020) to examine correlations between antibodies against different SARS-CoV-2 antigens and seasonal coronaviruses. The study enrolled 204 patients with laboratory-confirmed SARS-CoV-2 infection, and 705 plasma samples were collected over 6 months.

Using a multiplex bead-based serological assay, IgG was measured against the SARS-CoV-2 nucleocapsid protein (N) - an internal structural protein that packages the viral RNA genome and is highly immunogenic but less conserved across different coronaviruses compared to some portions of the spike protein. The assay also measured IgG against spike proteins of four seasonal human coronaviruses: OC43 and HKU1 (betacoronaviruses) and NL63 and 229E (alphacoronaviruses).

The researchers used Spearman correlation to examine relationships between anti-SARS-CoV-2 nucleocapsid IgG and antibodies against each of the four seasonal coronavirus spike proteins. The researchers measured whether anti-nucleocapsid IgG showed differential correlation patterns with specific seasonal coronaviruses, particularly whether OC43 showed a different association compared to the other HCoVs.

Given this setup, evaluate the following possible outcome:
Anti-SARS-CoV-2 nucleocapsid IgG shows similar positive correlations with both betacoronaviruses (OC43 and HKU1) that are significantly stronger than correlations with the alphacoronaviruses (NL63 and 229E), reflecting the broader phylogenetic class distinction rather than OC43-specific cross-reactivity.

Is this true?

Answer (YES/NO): NO